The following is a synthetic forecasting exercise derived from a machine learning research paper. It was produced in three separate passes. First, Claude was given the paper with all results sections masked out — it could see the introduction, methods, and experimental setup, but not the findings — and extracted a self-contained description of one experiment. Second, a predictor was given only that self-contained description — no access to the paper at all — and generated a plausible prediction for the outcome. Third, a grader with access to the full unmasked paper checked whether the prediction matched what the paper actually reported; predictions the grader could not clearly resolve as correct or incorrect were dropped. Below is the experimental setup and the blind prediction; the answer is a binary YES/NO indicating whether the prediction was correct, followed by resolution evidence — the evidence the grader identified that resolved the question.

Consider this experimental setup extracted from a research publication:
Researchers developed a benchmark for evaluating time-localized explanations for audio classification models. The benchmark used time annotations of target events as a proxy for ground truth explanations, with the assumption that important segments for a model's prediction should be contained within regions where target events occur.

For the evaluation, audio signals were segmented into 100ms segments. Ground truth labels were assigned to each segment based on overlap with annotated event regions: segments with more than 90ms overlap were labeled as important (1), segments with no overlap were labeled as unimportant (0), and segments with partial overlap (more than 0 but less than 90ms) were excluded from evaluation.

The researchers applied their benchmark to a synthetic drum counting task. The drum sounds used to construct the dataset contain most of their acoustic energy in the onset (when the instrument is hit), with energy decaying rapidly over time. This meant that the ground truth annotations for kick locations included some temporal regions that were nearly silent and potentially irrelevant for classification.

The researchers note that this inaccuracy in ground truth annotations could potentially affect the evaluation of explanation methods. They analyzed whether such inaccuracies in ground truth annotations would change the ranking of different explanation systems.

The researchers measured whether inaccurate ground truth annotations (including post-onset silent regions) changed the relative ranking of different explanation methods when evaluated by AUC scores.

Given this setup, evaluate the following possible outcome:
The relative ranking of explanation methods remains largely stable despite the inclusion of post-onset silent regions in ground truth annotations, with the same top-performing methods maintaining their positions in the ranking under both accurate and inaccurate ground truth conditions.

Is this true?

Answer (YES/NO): YES